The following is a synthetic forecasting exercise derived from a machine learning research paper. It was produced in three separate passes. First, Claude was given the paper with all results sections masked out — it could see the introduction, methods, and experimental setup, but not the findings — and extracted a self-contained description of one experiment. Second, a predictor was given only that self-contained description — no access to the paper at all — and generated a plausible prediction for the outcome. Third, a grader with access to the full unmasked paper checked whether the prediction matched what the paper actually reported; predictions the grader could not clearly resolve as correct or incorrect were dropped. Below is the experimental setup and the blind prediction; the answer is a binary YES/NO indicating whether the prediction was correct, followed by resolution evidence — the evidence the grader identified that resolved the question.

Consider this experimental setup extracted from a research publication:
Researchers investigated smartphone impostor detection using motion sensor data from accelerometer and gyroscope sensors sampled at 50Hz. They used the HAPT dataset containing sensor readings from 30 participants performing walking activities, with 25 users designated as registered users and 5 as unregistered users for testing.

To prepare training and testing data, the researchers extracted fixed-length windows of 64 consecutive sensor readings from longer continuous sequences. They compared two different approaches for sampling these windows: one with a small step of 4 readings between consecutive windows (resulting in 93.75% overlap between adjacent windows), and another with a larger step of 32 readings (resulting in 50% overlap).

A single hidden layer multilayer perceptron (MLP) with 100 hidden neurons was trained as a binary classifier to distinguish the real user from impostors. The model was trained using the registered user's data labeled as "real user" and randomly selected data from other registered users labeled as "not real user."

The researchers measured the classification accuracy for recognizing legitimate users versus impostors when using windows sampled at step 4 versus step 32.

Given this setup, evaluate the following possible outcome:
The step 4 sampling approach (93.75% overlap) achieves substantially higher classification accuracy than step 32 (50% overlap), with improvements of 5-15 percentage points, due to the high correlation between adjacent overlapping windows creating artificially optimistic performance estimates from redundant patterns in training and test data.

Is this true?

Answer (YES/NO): NO